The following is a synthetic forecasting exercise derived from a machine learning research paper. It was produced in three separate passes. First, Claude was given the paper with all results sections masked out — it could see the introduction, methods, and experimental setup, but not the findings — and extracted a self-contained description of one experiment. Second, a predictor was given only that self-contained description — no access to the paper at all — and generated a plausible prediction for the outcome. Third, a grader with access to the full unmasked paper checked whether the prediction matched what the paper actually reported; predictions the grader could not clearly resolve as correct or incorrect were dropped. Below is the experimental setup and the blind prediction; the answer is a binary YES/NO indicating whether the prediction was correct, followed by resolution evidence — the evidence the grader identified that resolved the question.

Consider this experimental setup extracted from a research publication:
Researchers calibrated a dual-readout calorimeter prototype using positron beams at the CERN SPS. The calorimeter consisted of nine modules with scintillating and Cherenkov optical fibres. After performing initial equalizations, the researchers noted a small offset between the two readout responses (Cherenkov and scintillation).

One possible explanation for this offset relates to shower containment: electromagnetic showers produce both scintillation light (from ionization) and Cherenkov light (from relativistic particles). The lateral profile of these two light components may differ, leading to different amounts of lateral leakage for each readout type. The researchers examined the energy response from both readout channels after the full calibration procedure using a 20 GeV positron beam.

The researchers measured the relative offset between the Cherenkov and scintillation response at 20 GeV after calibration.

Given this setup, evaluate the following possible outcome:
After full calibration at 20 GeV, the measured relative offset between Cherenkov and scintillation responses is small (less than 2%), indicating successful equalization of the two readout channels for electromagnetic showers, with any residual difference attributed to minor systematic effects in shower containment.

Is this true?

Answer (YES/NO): NO